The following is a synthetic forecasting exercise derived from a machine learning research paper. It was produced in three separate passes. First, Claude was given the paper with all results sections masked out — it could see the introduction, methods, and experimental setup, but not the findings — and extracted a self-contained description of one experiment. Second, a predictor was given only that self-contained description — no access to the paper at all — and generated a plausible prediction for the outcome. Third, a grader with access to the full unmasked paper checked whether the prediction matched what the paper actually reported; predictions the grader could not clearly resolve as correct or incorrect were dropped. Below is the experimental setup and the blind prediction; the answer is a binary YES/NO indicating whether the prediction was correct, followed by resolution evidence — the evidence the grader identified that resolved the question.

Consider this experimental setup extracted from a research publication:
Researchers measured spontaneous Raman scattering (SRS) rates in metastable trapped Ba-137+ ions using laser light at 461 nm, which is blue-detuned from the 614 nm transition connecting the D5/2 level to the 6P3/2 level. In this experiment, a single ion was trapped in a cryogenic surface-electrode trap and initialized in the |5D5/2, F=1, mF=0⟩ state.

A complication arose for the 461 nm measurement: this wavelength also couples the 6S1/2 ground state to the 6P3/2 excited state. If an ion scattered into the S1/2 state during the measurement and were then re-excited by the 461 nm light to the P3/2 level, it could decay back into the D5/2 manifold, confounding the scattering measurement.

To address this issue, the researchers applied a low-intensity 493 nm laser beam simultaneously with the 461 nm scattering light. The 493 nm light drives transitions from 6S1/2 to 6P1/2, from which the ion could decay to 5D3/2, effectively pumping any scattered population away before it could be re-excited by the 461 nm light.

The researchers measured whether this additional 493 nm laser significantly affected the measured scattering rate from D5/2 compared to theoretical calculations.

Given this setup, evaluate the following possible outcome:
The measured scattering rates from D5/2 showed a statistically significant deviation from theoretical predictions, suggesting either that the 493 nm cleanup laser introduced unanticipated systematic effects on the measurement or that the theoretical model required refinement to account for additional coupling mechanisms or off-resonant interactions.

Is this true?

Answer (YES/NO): NO